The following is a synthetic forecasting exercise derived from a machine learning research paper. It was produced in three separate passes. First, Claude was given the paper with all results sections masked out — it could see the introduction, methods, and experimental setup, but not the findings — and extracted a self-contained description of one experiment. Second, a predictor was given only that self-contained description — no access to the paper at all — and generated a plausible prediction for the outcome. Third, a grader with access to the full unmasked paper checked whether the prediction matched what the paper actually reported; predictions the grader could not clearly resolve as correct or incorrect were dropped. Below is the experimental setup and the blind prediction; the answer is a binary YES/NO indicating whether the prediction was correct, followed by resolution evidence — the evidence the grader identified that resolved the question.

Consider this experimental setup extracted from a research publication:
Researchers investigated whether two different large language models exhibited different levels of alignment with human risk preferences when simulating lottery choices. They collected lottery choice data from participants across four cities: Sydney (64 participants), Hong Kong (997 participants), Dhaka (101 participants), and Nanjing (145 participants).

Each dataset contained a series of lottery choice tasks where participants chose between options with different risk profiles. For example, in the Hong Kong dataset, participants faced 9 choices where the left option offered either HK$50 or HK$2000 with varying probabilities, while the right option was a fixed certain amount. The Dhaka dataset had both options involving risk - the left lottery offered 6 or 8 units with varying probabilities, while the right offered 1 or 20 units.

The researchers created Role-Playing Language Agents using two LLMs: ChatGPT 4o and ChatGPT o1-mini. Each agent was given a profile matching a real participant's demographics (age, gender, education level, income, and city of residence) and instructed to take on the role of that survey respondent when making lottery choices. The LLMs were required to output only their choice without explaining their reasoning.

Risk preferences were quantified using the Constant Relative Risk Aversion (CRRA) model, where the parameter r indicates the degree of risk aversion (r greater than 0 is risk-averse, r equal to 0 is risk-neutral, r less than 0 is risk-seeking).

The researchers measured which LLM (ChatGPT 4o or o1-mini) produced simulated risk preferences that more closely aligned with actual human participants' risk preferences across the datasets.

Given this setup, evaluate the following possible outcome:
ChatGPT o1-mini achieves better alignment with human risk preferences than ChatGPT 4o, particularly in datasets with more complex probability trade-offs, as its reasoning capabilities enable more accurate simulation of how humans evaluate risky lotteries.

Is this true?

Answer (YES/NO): NO